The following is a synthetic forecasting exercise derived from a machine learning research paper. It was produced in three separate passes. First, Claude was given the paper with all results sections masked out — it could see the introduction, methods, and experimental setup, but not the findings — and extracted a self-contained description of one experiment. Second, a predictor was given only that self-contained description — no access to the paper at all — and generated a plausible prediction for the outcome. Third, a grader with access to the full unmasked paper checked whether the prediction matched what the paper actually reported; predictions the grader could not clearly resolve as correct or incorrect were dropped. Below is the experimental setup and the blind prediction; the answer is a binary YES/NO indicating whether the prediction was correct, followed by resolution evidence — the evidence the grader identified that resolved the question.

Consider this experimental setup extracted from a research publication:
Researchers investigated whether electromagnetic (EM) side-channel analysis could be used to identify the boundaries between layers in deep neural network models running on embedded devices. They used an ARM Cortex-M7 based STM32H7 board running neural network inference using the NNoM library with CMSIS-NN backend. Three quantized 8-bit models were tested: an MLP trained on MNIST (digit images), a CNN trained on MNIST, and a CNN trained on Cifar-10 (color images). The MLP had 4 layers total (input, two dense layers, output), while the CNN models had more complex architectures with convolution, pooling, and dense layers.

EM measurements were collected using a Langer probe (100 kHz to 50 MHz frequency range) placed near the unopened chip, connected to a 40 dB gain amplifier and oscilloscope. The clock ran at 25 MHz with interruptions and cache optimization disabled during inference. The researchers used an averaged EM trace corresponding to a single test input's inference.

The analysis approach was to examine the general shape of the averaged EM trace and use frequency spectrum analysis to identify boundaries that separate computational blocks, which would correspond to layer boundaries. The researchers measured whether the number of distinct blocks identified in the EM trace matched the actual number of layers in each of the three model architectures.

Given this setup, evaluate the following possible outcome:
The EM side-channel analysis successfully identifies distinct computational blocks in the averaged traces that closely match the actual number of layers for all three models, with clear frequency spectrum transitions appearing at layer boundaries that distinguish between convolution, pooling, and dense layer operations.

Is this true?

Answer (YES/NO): YES